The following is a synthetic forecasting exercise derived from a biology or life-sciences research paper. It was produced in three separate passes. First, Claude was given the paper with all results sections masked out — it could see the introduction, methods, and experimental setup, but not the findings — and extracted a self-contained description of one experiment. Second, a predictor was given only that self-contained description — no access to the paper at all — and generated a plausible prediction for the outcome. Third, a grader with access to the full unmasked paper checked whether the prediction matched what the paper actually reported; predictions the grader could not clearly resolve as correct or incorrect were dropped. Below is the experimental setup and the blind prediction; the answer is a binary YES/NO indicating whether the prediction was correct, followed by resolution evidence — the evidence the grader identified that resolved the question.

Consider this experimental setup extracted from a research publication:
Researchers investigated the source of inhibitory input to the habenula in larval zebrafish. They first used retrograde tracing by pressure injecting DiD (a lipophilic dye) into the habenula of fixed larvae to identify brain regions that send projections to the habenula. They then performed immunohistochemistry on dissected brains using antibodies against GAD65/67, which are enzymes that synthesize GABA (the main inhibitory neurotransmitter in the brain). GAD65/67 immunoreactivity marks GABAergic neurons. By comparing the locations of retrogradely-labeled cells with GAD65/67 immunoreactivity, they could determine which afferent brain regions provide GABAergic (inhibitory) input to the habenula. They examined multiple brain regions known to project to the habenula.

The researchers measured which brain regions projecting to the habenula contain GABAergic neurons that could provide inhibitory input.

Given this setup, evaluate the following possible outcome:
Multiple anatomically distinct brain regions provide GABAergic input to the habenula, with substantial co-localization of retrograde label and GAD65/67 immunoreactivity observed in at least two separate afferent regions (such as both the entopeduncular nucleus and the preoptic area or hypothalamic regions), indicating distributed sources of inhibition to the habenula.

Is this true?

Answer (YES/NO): NO